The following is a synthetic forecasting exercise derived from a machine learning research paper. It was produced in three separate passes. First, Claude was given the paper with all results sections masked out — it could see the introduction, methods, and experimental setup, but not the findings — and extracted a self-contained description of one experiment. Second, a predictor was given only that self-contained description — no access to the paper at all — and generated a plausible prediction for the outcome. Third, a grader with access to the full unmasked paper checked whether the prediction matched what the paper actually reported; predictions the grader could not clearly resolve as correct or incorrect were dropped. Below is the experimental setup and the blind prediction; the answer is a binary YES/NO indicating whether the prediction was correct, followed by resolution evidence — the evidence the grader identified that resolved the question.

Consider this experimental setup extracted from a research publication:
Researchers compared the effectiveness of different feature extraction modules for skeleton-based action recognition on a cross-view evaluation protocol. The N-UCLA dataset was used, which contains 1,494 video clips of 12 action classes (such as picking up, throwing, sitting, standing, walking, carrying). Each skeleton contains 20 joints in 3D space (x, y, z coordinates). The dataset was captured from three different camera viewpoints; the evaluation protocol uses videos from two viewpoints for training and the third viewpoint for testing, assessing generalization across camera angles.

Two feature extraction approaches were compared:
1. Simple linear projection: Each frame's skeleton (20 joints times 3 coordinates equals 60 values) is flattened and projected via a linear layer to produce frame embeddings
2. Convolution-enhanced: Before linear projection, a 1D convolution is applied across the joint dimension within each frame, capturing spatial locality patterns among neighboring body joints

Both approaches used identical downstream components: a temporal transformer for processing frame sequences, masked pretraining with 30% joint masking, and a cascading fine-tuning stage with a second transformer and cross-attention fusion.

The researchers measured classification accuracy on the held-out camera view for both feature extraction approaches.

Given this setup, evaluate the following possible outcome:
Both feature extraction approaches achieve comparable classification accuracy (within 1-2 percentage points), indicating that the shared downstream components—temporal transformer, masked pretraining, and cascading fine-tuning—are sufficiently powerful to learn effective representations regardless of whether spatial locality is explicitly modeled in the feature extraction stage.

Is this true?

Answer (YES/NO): YES